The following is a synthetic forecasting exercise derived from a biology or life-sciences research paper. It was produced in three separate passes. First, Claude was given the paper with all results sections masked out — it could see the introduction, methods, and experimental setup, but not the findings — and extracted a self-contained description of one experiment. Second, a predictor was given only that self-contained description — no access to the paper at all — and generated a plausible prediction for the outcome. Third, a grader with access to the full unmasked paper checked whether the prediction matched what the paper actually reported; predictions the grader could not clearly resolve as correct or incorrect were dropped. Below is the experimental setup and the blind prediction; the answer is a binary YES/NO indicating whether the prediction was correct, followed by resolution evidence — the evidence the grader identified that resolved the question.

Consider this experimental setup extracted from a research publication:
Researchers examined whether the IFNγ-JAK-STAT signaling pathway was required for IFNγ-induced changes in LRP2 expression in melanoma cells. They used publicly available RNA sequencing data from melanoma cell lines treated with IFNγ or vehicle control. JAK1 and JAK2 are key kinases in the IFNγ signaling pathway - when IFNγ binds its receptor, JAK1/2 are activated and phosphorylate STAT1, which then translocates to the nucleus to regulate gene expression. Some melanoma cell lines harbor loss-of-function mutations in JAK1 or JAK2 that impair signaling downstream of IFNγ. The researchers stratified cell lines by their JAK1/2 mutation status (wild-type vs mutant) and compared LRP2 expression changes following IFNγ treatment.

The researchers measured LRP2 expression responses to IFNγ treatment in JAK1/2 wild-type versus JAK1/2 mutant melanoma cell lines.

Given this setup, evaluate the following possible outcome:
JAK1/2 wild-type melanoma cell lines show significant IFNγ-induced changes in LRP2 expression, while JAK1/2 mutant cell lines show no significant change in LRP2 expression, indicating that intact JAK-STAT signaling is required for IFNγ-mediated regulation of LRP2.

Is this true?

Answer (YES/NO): YES